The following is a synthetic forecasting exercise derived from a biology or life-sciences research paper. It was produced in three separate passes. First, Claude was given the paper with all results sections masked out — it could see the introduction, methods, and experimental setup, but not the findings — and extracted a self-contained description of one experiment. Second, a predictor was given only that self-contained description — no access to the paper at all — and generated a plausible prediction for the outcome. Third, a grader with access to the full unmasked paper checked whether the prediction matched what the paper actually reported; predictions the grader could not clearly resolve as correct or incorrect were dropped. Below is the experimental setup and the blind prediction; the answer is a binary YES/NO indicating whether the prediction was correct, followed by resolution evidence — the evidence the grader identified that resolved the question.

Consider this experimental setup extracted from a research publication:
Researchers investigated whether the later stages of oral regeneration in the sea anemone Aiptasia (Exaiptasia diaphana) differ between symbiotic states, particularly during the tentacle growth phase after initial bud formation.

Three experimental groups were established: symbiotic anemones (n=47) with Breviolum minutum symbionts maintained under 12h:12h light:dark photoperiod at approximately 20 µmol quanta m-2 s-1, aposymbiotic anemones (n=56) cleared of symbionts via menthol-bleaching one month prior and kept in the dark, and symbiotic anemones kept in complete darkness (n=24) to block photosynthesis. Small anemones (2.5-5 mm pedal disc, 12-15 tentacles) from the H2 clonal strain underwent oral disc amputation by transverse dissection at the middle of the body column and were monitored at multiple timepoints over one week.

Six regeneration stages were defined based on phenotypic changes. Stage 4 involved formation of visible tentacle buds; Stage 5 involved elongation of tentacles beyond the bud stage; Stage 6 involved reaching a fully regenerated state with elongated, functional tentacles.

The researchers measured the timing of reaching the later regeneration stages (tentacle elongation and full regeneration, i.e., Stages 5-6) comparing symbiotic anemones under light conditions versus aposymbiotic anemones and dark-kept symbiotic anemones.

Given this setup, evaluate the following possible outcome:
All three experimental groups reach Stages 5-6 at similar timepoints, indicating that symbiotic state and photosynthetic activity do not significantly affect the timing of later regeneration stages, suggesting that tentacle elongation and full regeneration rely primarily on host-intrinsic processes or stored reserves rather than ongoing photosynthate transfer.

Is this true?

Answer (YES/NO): YES